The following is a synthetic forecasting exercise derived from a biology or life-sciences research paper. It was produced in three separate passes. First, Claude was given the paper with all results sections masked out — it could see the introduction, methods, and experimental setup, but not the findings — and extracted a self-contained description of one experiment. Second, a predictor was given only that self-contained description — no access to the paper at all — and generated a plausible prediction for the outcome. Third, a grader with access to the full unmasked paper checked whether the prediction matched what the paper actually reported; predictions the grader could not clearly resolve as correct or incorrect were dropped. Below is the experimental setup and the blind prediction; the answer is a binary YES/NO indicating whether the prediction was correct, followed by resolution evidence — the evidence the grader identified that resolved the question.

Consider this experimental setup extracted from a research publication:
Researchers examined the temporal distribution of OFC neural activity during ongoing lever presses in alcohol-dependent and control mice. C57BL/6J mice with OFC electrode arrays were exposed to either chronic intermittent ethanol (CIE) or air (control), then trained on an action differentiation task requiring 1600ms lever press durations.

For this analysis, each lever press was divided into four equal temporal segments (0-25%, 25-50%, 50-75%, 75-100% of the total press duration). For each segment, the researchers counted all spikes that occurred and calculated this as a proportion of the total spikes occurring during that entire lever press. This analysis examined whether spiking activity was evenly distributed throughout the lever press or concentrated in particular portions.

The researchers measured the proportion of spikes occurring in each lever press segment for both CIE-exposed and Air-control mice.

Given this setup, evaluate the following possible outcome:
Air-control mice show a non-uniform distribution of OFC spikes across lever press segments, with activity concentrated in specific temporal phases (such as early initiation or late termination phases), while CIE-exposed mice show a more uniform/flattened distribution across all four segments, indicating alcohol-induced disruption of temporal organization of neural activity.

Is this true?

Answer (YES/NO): NO